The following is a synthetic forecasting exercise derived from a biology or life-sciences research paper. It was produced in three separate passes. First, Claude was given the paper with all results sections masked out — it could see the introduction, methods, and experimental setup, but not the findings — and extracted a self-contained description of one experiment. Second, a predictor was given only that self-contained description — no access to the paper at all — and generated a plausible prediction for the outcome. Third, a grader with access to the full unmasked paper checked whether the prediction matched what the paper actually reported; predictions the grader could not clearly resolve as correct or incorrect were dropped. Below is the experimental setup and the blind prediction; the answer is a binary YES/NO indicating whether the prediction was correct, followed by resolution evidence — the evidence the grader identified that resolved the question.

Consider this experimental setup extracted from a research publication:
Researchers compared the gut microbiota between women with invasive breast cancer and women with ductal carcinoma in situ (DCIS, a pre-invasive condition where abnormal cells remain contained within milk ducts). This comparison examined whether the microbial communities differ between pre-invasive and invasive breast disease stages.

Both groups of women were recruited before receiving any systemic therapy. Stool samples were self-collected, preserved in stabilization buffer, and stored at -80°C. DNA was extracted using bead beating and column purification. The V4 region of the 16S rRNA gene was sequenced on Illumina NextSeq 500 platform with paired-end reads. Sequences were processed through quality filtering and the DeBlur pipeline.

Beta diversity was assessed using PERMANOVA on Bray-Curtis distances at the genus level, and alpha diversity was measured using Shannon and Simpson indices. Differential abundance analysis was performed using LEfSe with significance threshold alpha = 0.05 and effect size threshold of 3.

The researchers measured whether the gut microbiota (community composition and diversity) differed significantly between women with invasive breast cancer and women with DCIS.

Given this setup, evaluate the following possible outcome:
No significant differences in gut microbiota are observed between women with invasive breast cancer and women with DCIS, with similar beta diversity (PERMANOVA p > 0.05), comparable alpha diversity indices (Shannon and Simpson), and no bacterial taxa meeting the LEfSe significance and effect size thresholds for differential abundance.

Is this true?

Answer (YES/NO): NO